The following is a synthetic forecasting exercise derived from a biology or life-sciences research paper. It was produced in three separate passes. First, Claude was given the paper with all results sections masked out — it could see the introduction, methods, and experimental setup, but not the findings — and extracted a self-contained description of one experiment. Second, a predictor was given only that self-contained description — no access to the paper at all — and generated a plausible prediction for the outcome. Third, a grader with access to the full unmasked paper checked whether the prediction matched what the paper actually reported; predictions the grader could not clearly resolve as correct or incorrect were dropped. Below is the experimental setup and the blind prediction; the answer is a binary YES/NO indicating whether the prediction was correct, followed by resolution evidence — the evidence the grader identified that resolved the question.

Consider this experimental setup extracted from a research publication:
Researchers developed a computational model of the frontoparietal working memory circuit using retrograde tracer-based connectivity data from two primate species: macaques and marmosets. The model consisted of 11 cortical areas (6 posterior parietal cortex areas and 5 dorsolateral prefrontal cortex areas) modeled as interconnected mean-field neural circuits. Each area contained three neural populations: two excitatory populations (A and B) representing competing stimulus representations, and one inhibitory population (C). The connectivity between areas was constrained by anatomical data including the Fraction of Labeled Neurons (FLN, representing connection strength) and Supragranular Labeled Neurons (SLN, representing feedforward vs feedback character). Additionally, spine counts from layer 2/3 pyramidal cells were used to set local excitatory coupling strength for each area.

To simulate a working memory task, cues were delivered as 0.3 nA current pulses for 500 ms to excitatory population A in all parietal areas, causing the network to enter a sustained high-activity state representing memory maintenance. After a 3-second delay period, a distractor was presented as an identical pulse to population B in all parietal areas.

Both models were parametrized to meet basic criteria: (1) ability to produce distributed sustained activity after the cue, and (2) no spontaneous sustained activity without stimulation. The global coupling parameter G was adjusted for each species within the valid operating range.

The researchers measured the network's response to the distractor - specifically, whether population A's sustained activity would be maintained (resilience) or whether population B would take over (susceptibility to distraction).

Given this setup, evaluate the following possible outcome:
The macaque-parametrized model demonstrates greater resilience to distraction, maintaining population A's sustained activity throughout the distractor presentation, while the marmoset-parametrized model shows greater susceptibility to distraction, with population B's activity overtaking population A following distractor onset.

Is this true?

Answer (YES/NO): YES